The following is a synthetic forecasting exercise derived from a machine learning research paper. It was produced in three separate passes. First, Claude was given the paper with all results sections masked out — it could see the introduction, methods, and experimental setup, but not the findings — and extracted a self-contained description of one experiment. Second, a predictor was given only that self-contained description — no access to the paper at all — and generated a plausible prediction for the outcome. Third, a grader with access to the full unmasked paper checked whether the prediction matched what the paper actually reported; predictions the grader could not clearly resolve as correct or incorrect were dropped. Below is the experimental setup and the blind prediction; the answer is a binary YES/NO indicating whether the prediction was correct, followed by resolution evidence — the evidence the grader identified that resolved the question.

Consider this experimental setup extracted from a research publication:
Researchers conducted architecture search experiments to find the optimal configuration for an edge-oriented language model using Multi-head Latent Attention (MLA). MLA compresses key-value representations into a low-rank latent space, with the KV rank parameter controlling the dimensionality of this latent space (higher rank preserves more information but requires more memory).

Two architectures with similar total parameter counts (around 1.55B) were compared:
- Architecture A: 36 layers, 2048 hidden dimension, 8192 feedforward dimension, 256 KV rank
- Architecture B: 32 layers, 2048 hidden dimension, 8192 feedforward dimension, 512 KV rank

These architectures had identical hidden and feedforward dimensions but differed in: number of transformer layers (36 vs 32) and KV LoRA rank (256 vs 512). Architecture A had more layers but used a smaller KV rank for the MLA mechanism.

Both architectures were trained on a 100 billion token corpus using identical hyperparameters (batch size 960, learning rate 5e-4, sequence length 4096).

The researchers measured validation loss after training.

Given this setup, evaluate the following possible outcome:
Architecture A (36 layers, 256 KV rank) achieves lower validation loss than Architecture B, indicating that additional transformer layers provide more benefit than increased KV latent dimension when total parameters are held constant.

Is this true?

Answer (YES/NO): YES